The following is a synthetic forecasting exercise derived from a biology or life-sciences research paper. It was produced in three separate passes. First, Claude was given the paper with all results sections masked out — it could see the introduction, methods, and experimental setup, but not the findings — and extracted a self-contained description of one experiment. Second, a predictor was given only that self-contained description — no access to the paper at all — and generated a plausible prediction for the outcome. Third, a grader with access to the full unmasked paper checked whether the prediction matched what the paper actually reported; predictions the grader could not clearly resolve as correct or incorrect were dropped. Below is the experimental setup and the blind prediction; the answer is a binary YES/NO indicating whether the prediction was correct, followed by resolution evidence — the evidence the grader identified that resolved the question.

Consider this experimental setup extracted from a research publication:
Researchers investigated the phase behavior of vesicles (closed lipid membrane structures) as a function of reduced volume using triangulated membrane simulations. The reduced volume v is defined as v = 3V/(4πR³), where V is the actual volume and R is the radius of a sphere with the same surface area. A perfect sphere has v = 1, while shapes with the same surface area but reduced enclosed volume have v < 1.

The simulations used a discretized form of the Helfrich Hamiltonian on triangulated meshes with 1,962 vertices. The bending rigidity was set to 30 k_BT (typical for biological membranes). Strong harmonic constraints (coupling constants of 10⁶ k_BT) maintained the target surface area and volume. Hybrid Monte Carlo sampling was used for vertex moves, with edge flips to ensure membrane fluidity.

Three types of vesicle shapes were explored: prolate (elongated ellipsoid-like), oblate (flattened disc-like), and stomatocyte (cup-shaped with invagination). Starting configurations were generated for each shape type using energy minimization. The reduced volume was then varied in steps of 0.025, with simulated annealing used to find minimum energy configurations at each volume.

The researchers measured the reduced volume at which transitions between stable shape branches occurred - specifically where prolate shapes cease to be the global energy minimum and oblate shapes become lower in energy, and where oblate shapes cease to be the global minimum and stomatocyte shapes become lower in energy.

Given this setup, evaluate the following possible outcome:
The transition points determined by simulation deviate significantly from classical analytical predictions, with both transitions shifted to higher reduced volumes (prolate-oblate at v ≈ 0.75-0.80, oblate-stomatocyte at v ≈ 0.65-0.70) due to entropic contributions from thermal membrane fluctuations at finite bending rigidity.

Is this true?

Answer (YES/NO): NO